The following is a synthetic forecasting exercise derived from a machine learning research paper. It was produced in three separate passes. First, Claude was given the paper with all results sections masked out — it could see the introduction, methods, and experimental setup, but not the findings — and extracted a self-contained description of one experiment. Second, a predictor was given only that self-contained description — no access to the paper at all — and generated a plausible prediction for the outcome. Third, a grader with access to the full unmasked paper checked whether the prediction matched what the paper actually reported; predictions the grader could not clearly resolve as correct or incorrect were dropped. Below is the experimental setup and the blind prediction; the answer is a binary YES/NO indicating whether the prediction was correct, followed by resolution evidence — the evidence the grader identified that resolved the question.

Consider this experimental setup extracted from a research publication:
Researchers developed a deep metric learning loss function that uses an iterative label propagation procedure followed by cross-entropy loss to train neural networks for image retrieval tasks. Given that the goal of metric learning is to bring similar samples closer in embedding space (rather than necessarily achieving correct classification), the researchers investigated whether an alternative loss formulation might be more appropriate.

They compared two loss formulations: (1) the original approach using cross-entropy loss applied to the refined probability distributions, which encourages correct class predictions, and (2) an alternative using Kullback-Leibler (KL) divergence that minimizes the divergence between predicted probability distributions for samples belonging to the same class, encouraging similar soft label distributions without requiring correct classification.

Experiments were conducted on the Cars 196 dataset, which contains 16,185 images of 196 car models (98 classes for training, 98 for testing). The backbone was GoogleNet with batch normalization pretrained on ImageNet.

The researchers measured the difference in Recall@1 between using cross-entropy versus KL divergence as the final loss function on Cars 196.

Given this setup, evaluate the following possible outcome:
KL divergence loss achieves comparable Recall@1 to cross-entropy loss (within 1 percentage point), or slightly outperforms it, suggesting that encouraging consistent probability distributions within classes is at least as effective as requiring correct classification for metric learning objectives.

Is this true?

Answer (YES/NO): NO